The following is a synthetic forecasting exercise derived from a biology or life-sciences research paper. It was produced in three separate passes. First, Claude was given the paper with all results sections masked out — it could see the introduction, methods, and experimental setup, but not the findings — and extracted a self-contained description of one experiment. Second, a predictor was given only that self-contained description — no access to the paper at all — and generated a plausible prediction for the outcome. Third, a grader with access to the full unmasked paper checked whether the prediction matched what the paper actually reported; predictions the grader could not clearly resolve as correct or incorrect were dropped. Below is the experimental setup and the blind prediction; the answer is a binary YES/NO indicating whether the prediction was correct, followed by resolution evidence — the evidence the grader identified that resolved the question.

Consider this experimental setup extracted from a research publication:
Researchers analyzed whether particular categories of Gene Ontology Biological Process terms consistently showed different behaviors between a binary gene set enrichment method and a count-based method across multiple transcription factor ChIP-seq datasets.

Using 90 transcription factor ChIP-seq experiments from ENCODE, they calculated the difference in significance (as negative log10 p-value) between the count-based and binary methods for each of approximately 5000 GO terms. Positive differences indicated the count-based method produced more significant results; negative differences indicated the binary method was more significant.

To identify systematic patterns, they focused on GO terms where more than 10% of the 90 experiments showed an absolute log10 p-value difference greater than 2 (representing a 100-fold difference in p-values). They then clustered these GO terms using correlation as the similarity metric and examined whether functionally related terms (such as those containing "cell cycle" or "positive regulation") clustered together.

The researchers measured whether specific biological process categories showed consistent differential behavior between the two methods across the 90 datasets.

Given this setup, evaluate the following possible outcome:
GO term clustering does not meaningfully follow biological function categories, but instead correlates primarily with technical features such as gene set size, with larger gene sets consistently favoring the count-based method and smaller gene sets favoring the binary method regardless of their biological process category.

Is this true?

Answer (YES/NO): NO